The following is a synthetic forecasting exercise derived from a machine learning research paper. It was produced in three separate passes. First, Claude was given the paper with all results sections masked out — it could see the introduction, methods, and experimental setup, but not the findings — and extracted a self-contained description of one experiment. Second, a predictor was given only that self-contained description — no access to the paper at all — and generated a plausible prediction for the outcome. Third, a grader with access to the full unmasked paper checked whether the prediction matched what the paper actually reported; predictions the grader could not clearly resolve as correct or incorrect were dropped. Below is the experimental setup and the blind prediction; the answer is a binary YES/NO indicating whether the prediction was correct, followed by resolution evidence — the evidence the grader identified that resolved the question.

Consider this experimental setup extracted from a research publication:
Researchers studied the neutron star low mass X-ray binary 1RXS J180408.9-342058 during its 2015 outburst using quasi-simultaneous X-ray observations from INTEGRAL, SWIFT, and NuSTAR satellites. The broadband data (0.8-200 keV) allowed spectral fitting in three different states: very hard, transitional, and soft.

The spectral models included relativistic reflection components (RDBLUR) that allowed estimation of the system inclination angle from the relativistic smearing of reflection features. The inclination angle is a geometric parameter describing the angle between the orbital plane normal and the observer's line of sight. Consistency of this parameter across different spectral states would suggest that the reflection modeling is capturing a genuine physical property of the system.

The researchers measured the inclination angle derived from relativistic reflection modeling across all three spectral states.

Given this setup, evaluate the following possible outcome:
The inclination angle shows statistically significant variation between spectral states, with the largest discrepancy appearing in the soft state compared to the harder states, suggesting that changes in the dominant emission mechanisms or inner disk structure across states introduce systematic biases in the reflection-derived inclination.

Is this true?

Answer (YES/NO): NO